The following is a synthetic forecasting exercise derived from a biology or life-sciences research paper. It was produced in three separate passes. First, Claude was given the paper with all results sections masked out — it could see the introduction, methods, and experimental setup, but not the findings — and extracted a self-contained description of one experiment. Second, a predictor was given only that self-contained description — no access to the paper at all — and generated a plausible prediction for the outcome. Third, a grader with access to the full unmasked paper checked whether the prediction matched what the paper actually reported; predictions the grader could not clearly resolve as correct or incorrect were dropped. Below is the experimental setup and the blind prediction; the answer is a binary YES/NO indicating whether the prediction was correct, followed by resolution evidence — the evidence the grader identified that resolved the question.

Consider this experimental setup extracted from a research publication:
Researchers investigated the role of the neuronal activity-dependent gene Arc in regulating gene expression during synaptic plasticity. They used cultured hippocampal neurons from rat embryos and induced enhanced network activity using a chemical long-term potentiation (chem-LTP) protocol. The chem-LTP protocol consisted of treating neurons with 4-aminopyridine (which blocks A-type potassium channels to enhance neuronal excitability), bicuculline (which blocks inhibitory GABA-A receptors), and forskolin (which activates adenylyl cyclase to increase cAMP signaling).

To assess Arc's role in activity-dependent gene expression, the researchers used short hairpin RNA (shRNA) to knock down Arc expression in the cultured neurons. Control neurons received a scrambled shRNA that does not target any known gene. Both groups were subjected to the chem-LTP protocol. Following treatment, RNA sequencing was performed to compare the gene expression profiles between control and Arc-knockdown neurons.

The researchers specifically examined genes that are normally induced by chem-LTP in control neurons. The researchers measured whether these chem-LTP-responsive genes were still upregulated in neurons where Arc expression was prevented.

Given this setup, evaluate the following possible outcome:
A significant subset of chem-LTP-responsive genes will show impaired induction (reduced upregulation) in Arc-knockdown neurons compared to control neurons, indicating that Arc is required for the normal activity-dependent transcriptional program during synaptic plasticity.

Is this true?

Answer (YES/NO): YES